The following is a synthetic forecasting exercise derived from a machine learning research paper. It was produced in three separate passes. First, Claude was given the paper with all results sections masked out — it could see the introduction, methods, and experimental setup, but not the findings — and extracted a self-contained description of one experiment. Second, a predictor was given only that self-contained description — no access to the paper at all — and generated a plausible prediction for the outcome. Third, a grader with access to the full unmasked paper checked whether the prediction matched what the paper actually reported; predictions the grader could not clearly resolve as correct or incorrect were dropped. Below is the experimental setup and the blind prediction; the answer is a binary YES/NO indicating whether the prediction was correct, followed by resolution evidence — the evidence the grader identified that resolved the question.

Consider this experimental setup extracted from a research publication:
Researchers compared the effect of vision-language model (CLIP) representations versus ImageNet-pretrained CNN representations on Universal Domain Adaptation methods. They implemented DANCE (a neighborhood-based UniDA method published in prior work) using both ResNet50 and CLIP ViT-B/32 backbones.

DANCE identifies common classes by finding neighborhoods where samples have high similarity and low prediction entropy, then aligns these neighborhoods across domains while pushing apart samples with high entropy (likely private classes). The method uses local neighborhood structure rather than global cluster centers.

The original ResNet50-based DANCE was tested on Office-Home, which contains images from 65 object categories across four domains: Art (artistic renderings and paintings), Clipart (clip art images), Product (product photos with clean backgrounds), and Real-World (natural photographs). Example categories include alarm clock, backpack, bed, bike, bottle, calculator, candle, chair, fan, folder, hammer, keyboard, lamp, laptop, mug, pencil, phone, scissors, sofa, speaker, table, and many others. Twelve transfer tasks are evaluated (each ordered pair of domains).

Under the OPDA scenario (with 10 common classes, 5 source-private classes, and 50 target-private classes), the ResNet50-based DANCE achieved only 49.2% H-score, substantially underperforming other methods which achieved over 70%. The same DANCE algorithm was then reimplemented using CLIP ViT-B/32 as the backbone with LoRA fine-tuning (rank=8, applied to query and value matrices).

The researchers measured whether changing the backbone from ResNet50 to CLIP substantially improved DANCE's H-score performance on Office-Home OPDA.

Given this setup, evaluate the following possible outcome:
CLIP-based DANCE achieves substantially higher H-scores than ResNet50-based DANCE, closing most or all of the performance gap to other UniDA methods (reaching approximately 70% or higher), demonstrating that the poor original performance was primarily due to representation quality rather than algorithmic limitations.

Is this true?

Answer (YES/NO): YES